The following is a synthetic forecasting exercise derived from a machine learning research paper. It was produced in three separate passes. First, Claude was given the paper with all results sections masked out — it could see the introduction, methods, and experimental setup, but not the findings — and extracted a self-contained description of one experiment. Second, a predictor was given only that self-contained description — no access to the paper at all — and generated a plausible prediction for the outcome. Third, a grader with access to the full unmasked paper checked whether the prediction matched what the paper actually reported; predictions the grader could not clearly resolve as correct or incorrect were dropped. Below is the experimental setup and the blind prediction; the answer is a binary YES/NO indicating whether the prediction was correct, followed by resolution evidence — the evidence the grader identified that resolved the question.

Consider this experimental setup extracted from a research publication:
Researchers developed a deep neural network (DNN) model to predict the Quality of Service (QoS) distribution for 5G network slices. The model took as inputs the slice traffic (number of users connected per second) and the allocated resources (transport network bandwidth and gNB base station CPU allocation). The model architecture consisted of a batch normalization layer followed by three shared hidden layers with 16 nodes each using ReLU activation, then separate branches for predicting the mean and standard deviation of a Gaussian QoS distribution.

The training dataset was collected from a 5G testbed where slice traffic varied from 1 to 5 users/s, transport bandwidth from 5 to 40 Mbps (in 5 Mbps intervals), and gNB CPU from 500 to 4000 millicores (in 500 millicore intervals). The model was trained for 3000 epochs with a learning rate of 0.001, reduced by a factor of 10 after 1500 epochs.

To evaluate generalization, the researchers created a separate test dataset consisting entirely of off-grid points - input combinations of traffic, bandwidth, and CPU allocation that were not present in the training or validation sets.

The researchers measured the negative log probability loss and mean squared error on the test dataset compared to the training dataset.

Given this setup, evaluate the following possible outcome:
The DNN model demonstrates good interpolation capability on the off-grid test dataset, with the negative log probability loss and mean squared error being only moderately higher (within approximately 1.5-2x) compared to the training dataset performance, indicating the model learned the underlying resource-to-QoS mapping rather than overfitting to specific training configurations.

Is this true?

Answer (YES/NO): NO